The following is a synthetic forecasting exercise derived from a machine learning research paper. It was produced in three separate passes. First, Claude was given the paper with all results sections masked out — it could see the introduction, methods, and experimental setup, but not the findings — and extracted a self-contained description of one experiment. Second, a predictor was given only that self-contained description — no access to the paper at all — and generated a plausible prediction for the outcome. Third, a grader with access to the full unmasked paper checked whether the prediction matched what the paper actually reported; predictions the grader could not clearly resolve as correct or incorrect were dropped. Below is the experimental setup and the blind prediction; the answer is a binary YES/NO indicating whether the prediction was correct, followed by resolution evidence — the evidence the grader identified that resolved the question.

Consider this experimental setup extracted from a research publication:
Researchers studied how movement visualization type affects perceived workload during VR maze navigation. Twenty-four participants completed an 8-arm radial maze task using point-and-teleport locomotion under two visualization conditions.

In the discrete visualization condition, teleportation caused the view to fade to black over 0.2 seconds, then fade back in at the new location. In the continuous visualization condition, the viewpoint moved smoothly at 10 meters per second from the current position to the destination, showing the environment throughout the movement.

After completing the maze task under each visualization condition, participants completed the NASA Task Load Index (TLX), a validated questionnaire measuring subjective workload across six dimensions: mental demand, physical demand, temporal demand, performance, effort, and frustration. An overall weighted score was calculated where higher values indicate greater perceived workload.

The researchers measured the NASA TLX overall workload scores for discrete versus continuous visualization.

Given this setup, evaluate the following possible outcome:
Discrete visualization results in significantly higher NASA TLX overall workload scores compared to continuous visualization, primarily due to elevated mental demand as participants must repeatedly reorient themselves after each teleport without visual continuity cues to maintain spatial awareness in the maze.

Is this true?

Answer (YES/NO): NO